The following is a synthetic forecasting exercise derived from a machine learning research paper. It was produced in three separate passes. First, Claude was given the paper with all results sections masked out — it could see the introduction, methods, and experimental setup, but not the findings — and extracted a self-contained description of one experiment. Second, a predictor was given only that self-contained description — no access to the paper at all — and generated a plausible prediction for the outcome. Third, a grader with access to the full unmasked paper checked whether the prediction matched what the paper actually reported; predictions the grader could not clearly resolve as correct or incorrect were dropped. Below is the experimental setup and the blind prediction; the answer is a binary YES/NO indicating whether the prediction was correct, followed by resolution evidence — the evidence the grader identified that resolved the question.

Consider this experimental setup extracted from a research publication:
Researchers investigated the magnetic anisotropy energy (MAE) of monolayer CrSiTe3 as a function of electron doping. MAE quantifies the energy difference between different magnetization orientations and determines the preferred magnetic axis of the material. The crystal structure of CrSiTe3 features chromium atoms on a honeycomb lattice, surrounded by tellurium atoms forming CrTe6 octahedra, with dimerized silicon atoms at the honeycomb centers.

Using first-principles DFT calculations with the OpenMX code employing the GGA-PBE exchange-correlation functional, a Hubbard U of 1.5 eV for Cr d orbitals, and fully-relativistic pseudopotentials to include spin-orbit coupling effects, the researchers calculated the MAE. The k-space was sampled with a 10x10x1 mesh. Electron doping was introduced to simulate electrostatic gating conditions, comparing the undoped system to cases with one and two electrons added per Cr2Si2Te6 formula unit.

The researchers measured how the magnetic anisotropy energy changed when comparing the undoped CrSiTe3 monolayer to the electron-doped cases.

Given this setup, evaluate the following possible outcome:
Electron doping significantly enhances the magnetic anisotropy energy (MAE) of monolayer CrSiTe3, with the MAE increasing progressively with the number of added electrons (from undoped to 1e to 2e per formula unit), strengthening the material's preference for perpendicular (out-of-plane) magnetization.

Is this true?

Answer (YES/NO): NO